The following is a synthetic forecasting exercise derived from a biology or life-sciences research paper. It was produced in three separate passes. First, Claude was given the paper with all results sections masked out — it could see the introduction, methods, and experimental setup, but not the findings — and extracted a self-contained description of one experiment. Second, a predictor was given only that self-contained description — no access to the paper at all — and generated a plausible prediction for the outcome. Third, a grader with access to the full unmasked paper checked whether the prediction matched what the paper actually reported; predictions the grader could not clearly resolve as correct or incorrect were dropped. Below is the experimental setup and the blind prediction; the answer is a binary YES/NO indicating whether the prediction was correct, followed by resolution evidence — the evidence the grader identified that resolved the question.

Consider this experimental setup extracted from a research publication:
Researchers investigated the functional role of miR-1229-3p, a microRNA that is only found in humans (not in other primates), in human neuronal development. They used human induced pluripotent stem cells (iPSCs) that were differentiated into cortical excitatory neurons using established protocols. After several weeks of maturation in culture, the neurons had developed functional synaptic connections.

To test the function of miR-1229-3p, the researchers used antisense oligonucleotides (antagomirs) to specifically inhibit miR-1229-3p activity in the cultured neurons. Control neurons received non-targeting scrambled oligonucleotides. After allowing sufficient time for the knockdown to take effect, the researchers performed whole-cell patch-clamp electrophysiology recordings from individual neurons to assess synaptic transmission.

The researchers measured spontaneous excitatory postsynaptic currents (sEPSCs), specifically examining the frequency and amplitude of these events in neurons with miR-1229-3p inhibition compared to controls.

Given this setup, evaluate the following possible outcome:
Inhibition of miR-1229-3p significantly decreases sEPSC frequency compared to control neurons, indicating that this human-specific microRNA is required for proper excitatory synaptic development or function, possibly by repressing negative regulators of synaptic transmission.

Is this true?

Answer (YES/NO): NO